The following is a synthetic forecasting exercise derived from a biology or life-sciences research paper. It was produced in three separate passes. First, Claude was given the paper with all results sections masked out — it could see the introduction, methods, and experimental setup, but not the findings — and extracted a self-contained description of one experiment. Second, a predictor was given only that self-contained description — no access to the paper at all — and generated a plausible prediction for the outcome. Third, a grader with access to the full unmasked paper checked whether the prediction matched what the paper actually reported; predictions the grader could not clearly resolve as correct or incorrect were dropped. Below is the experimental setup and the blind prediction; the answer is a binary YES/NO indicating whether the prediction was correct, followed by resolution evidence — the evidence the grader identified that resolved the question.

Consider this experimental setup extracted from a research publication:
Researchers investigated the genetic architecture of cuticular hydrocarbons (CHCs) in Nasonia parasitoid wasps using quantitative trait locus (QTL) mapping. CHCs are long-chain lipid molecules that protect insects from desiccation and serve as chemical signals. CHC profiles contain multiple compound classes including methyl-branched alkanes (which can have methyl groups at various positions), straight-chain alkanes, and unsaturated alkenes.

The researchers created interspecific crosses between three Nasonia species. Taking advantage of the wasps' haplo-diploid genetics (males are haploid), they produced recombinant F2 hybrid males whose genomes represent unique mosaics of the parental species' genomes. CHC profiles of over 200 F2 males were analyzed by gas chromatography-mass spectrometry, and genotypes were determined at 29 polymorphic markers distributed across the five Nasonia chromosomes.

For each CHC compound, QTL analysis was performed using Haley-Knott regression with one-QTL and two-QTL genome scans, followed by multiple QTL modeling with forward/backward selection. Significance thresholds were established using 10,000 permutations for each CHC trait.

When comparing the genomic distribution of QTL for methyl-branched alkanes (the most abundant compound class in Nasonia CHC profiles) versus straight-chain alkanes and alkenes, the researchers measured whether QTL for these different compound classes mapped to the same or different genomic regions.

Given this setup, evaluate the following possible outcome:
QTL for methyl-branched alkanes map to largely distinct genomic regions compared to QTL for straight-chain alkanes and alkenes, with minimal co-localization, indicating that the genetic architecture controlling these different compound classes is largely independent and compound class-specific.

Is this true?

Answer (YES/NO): NO